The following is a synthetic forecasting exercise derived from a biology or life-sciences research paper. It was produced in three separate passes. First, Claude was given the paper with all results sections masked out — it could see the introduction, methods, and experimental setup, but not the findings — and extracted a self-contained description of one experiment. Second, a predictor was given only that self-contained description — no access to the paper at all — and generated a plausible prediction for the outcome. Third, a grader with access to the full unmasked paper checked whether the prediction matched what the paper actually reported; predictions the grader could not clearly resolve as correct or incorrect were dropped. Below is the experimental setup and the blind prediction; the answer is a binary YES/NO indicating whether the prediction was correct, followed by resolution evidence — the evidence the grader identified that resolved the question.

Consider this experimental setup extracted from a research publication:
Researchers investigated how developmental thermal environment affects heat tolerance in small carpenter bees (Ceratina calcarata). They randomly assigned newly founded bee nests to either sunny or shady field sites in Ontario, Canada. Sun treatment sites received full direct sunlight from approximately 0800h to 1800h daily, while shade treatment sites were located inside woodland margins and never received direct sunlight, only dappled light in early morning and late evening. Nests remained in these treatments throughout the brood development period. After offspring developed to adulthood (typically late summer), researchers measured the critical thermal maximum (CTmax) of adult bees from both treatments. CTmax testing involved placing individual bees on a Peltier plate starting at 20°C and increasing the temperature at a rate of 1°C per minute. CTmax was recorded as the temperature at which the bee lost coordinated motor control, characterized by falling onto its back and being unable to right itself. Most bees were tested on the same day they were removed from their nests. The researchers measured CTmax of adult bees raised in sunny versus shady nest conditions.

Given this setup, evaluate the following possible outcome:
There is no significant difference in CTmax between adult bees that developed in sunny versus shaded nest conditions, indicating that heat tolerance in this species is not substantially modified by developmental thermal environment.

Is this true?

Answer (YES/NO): NO